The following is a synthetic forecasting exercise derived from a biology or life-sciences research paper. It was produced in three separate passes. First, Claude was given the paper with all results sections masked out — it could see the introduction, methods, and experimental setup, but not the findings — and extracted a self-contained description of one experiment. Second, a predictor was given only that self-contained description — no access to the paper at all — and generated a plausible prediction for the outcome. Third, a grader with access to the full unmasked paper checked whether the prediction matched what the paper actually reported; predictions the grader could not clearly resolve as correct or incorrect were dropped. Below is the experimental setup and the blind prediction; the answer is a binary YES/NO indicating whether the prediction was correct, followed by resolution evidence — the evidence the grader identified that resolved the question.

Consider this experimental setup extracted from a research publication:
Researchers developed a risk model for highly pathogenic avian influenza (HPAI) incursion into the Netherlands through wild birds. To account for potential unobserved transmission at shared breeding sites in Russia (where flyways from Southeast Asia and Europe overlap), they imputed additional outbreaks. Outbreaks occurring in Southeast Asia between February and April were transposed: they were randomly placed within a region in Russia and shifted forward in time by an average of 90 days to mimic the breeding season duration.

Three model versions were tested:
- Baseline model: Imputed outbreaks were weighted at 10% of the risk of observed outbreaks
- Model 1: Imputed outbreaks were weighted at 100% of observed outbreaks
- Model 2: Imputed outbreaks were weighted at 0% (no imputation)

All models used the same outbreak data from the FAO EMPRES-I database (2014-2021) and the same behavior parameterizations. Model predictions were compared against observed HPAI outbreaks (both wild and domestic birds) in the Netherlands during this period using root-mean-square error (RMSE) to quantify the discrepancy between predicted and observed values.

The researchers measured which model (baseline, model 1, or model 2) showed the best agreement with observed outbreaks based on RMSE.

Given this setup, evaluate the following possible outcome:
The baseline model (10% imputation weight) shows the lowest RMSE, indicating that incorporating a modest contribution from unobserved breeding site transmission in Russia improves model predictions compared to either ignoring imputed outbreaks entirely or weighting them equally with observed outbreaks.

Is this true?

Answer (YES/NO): NO